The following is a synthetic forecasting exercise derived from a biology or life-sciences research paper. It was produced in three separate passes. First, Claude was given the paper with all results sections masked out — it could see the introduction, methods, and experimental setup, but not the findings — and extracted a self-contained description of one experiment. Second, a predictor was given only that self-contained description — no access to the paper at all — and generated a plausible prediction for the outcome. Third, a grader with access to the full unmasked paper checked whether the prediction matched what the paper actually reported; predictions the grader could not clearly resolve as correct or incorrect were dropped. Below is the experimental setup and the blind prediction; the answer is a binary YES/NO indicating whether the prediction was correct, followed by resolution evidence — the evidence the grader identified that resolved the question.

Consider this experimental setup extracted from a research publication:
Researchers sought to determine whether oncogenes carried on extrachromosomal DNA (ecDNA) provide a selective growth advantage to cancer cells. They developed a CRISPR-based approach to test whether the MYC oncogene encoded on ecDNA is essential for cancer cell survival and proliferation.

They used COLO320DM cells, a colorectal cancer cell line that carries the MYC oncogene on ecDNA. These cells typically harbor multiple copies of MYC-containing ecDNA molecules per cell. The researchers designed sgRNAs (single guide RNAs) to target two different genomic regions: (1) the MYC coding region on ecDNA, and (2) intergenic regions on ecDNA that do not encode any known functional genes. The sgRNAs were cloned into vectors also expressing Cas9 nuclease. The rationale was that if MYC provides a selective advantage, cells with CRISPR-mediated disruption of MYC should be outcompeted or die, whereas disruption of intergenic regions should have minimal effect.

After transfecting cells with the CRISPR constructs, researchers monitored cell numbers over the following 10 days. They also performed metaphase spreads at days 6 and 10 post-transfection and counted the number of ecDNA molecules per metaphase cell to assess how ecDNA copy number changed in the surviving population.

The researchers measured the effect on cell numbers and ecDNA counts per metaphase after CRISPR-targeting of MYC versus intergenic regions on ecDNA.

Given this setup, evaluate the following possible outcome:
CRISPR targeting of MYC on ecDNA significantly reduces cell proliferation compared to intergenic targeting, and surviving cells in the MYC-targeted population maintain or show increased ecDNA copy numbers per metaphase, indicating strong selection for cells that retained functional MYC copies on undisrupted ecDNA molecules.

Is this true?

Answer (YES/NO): NO